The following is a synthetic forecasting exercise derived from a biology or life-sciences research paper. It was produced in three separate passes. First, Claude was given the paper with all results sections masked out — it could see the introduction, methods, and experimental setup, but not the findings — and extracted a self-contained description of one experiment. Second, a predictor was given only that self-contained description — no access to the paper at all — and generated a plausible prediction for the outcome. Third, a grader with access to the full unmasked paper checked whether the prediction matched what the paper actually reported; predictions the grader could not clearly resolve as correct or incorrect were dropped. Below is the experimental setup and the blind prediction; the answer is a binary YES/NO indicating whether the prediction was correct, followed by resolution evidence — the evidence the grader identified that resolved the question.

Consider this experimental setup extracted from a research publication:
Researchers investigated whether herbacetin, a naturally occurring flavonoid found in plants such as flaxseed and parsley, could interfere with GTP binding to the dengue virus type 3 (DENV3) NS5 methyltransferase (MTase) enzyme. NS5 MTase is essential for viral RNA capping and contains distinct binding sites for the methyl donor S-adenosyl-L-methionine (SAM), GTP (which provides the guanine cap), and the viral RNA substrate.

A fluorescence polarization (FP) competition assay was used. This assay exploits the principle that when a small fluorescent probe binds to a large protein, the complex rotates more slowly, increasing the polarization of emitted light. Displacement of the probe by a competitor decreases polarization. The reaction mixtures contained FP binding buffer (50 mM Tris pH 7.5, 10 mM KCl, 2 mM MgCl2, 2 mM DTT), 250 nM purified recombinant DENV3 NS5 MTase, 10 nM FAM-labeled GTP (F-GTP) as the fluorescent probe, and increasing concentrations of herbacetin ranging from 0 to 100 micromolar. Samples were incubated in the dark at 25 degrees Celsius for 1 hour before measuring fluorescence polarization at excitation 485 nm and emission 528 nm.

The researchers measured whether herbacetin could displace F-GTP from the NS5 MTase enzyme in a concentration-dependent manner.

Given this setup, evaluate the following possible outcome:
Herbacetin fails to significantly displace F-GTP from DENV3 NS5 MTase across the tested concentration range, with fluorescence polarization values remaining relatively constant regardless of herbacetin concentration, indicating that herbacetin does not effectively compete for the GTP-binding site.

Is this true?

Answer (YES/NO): NO